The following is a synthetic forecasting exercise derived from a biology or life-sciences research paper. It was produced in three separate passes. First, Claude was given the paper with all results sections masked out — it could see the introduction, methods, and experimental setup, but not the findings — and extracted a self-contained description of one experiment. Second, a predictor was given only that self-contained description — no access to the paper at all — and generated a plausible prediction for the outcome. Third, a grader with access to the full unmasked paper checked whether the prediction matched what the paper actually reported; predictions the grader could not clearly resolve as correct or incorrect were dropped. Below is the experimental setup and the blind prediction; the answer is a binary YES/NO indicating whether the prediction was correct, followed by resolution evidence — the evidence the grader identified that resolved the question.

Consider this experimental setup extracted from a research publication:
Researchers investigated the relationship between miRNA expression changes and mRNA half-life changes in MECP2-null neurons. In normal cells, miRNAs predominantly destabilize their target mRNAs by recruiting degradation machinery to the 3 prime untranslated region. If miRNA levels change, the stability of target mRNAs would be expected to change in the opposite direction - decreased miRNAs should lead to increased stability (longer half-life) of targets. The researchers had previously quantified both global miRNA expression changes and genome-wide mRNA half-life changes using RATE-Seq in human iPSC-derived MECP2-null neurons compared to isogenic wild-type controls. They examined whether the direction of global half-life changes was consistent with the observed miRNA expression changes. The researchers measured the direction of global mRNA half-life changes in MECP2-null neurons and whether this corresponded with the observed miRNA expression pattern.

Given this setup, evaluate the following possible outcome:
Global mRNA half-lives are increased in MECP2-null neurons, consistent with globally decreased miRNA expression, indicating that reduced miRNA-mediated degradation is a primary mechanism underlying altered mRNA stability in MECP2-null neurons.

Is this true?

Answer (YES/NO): YES